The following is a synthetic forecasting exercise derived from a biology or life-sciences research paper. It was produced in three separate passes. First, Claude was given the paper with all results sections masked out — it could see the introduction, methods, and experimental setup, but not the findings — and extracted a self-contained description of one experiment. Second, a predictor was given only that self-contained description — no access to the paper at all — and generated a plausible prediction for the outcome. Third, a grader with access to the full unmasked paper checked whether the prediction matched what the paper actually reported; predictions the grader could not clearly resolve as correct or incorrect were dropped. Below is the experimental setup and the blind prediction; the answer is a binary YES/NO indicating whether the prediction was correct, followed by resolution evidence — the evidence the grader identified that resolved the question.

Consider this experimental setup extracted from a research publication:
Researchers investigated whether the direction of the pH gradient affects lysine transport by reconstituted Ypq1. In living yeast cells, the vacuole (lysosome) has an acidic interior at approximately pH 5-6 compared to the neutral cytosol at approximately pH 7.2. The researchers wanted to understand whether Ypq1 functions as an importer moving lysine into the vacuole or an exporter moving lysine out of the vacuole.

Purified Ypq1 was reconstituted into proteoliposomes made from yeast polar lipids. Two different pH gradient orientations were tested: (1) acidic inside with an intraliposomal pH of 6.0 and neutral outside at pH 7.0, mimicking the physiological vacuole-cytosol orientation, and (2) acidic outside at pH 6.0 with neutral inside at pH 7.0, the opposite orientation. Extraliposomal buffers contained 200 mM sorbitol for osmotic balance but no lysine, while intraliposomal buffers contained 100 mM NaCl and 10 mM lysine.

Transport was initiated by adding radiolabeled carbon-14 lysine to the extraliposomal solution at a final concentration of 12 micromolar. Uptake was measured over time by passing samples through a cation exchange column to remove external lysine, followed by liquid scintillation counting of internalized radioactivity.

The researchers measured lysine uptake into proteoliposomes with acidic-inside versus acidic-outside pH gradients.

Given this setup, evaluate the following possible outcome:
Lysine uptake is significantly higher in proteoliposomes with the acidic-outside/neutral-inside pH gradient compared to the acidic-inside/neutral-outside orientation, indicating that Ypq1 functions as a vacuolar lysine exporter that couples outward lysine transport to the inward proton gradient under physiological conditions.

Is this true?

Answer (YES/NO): NO